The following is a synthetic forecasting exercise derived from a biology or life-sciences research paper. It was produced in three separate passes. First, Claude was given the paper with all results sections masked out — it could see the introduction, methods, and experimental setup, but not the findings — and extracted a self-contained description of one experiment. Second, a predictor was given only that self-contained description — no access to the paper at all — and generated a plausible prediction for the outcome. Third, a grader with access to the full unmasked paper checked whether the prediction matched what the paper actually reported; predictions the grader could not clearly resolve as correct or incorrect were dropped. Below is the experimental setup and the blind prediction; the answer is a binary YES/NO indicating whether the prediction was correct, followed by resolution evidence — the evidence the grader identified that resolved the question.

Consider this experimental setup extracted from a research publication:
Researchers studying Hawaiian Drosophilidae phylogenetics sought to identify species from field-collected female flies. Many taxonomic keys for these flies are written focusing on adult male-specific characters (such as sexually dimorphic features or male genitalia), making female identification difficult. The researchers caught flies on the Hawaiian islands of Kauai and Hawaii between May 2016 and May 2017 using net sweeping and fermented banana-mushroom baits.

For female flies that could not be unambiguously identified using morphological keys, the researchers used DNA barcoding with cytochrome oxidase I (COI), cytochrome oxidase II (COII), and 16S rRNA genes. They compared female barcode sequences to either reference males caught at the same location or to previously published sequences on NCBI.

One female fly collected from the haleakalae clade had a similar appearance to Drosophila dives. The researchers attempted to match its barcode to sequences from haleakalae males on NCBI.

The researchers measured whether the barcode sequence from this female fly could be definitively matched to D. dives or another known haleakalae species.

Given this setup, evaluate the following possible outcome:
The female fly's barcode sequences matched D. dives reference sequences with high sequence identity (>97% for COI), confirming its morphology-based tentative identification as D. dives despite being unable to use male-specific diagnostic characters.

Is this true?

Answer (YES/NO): NO